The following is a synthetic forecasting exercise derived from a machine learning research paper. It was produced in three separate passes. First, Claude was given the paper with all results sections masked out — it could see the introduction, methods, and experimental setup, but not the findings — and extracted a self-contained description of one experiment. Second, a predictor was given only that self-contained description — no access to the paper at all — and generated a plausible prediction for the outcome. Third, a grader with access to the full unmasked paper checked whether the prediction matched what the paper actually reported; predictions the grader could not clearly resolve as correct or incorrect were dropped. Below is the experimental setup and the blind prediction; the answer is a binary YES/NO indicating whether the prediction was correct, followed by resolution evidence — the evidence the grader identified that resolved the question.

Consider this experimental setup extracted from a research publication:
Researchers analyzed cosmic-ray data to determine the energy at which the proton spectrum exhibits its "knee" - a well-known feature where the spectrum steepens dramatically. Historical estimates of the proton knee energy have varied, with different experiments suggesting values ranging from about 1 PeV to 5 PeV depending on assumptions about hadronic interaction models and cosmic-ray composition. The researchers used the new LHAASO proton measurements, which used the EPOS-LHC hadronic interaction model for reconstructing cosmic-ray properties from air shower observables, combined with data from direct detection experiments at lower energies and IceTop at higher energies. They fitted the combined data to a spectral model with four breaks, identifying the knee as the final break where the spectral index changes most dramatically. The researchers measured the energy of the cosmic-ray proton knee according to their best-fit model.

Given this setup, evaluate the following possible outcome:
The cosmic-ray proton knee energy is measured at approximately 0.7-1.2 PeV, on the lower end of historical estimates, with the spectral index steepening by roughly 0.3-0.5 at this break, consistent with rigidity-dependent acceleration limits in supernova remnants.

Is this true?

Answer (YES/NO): NO